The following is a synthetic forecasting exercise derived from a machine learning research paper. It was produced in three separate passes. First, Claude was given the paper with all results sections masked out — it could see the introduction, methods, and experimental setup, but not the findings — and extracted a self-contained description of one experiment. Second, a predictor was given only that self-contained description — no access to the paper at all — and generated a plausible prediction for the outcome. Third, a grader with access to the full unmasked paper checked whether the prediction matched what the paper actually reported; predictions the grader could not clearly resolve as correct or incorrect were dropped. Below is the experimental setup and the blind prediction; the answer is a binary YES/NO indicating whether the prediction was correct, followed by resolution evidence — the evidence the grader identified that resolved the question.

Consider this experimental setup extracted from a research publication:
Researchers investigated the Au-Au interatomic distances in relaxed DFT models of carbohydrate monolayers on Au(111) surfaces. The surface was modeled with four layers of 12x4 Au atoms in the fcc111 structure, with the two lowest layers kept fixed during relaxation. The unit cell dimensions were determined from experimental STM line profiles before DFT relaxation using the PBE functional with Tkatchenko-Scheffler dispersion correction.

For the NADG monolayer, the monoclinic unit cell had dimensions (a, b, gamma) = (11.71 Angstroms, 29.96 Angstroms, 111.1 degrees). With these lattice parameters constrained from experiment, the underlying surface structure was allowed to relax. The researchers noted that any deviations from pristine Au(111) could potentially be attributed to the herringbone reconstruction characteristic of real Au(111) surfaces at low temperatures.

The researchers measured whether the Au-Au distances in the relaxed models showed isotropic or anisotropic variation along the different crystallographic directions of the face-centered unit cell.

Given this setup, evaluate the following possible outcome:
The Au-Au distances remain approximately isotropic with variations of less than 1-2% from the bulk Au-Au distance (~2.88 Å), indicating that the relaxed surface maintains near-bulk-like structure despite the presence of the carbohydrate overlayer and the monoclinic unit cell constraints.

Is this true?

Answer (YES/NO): NO